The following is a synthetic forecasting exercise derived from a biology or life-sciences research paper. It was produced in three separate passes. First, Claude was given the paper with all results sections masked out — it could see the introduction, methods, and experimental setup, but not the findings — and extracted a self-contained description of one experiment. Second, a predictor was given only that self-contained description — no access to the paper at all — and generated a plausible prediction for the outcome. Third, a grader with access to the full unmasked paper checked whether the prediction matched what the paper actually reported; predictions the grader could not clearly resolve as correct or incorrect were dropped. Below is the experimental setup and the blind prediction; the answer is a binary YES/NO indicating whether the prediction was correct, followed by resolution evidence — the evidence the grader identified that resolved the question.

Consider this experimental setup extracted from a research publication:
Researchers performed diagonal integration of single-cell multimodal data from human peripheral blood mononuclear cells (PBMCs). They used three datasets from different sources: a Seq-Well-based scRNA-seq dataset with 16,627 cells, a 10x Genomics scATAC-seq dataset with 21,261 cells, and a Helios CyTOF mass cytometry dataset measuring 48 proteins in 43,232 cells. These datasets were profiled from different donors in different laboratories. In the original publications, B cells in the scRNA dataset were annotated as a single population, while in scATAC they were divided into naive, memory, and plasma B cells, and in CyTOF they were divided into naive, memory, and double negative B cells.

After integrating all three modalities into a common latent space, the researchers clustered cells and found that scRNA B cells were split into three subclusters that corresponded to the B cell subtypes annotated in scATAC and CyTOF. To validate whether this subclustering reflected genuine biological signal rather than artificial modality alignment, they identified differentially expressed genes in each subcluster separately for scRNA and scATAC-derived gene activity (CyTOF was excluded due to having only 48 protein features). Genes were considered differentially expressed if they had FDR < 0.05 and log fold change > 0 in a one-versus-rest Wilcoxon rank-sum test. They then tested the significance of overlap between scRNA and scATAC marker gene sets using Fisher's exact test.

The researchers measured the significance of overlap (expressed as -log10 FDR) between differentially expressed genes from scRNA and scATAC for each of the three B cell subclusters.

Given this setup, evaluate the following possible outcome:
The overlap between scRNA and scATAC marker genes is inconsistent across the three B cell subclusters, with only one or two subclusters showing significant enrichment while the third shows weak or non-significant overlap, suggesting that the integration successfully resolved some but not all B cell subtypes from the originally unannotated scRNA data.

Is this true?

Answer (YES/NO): NO